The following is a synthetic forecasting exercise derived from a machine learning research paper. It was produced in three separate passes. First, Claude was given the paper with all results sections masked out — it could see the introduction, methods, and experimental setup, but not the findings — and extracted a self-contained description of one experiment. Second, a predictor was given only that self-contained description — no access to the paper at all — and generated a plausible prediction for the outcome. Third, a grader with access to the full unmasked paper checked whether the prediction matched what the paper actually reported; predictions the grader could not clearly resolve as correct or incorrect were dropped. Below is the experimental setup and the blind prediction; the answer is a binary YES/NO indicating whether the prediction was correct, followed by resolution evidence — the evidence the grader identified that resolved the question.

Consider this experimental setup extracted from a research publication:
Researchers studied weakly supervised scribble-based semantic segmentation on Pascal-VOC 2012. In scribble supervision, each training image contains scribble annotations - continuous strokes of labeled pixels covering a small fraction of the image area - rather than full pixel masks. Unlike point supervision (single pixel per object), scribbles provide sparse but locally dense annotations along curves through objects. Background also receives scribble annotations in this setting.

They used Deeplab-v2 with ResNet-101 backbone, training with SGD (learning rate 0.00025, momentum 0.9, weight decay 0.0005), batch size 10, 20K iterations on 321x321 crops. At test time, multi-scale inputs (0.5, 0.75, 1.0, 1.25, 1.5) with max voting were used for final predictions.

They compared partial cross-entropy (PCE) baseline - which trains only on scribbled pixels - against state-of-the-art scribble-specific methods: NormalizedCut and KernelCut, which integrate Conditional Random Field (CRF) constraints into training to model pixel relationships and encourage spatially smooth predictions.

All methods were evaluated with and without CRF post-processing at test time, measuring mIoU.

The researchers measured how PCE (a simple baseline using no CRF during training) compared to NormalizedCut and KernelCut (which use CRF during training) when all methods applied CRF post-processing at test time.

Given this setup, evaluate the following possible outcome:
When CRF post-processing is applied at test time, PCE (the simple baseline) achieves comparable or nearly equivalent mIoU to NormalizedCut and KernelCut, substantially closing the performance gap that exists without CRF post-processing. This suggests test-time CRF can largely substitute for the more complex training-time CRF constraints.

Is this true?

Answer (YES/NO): NO